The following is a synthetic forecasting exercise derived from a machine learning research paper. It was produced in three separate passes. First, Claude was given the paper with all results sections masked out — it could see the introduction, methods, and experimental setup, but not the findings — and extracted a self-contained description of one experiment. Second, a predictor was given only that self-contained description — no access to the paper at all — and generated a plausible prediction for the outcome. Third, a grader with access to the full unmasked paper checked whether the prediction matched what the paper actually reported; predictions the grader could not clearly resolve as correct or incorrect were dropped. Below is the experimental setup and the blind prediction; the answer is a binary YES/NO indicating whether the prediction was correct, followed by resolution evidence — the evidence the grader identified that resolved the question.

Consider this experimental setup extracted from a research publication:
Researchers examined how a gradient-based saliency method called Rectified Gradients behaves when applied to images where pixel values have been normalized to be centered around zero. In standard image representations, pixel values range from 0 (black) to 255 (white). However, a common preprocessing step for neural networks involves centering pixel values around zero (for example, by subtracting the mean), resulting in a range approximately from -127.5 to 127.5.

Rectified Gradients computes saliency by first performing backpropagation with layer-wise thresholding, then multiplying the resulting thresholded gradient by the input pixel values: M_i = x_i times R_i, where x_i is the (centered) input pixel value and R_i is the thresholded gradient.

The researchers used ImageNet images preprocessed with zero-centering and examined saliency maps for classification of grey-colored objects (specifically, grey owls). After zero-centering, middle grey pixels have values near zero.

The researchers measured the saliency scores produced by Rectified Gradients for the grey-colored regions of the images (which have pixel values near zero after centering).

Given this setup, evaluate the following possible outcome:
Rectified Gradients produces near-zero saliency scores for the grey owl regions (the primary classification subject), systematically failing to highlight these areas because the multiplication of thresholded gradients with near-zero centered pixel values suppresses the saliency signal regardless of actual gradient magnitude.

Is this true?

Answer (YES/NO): YES